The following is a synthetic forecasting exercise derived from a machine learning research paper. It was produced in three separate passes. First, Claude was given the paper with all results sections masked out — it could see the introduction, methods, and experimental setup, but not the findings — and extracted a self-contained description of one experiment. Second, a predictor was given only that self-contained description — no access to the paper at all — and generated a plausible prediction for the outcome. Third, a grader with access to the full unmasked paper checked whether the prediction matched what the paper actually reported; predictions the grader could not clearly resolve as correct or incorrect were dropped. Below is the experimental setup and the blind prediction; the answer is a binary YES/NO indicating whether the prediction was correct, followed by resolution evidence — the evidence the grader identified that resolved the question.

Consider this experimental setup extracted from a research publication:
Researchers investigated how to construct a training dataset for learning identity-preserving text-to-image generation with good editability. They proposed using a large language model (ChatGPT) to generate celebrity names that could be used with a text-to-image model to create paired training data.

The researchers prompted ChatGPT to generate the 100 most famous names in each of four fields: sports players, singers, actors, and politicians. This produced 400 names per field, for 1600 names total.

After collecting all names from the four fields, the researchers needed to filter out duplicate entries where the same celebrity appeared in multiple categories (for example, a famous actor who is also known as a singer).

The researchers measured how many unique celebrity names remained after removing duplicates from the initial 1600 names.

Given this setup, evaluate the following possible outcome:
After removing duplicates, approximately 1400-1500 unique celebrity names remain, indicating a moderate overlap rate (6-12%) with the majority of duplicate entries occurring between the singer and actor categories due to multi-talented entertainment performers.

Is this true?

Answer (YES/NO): NO